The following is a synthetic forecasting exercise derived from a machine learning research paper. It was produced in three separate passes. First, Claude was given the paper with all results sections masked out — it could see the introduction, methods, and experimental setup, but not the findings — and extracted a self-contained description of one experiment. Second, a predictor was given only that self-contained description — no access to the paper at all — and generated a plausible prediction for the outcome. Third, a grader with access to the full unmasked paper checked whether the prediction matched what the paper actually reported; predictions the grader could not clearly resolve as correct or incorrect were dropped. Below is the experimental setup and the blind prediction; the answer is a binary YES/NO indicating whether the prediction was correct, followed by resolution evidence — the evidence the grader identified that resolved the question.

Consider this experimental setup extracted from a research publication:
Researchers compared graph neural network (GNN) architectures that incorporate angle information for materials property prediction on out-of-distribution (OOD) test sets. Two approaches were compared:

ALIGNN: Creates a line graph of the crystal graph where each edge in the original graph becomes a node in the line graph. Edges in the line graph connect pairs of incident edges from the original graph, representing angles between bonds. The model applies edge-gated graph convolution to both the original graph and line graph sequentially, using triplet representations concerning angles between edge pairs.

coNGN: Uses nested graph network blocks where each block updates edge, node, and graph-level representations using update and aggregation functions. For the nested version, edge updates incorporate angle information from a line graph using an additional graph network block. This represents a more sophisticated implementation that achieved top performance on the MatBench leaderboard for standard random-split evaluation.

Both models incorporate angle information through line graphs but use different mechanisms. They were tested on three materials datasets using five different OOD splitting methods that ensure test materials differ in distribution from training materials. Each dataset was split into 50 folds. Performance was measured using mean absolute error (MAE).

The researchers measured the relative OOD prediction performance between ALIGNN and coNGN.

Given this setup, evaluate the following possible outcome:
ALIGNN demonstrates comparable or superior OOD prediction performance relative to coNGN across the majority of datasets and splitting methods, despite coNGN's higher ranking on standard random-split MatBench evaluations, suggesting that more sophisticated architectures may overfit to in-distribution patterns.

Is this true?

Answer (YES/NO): YES